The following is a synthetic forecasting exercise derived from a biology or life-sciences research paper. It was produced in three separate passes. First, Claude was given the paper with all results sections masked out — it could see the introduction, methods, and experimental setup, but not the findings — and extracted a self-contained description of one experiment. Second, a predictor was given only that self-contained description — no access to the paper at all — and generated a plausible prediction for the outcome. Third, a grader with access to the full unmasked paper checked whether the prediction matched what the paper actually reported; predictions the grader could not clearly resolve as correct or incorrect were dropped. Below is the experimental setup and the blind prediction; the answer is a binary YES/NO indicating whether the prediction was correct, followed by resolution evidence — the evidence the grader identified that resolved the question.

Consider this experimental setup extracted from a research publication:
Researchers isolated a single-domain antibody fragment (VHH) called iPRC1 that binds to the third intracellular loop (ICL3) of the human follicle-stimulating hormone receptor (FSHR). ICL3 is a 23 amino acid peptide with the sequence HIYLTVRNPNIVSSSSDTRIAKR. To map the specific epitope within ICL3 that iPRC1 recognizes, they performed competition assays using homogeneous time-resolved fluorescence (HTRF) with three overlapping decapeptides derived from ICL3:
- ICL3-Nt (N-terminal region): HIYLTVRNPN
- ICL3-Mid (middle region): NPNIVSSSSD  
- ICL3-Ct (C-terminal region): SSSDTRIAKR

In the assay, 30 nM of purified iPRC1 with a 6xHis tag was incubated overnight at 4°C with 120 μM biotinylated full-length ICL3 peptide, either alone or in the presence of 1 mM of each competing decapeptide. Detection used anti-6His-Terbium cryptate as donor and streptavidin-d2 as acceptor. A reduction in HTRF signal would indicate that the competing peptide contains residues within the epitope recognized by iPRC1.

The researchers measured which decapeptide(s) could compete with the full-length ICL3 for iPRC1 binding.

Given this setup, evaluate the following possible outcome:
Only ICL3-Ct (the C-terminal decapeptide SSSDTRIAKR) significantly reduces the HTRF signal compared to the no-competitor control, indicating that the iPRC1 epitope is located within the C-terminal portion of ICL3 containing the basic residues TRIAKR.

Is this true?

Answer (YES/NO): NO